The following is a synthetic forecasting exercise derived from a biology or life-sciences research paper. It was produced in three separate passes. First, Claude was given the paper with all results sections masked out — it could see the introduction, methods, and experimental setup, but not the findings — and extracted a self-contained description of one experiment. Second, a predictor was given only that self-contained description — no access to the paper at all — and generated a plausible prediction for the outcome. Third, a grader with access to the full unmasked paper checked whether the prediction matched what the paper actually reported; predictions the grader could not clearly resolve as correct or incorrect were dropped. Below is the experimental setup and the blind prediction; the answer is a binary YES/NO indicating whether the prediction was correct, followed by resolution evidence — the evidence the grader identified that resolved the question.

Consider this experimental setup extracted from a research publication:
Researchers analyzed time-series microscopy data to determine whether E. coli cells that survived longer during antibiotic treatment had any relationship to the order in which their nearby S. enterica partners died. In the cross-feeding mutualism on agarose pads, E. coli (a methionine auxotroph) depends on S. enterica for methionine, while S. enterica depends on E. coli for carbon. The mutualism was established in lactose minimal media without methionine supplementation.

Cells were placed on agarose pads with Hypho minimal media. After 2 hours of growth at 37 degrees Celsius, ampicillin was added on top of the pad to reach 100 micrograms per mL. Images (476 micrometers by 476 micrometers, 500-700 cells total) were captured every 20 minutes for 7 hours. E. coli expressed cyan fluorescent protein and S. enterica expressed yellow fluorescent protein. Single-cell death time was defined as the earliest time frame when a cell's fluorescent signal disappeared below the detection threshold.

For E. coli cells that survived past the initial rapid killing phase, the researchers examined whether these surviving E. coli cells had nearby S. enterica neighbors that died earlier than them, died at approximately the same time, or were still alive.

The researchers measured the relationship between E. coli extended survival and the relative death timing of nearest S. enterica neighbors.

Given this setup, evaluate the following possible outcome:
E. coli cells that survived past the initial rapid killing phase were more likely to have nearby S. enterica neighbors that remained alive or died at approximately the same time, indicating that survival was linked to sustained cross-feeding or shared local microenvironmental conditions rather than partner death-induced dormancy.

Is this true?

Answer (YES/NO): NO